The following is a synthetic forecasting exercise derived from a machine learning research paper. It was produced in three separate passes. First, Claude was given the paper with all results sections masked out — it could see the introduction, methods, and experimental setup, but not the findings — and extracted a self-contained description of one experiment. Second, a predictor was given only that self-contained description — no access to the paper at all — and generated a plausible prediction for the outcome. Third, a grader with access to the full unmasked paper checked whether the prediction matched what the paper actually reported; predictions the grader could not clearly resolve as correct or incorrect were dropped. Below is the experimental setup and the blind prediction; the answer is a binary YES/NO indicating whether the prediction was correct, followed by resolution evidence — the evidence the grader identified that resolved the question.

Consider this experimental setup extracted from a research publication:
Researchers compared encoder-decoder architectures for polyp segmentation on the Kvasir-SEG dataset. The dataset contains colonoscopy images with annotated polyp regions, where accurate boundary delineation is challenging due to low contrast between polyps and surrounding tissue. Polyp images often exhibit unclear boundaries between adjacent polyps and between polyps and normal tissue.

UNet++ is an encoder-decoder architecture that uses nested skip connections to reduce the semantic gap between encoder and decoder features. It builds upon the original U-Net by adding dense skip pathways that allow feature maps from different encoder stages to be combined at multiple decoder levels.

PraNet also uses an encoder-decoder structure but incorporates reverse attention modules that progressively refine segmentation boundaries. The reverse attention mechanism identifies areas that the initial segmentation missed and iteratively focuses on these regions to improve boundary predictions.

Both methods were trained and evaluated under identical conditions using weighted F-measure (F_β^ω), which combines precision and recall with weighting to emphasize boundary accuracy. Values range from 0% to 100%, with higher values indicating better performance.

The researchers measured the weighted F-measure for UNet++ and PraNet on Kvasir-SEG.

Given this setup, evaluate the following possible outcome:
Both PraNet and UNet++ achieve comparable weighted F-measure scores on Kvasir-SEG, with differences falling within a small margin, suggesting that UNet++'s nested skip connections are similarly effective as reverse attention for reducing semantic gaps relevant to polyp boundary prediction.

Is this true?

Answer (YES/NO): NO